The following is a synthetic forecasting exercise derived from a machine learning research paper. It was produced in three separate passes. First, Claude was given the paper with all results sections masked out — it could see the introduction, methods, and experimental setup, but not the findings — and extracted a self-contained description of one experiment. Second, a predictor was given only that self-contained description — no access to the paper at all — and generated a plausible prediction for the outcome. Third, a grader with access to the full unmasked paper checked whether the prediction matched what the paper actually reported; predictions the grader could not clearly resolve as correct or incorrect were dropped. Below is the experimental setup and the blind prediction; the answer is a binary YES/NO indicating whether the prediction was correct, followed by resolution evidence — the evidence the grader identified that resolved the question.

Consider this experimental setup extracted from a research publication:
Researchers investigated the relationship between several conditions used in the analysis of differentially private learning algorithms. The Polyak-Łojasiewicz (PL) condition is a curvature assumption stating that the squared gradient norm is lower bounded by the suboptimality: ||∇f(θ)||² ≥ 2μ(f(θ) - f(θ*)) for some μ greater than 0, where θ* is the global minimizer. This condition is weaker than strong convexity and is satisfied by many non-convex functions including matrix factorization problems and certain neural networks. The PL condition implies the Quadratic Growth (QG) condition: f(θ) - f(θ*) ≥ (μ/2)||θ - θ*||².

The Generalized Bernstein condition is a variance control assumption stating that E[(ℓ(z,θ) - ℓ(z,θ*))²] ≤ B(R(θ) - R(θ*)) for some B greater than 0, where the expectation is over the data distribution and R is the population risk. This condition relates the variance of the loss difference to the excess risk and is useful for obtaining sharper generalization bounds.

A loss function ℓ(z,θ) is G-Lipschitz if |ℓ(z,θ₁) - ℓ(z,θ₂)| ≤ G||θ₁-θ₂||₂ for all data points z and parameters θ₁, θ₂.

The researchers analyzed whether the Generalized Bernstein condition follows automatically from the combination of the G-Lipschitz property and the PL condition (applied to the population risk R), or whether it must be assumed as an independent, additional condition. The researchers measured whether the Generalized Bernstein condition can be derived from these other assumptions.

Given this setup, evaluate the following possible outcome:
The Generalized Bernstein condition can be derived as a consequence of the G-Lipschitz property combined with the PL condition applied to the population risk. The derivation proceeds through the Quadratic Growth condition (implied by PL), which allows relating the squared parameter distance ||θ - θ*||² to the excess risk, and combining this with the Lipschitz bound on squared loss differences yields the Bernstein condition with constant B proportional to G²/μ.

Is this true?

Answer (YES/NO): YES